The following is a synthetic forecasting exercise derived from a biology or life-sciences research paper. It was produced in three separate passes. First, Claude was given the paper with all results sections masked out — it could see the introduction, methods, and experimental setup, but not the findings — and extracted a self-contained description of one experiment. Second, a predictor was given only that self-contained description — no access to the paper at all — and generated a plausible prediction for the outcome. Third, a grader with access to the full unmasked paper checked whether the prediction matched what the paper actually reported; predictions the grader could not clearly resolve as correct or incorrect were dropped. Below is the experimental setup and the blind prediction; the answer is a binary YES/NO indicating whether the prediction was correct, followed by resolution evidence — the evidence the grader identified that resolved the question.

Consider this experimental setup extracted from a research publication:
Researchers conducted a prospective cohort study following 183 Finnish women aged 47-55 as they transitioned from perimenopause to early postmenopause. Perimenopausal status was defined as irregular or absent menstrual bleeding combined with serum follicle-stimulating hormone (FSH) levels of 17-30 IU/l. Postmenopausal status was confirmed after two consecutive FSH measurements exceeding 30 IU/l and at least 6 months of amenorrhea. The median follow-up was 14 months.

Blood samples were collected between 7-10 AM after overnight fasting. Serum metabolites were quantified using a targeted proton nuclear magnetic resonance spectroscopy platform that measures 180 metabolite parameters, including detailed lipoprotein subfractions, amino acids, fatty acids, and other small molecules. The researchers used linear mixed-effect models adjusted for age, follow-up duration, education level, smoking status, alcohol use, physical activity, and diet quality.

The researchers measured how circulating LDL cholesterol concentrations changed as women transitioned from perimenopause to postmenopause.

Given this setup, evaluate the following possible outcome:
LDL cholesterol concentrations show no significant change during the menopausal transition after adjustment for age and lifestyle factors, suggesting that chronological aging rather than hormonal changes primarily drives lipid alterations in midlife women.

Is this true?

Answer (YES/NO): NO